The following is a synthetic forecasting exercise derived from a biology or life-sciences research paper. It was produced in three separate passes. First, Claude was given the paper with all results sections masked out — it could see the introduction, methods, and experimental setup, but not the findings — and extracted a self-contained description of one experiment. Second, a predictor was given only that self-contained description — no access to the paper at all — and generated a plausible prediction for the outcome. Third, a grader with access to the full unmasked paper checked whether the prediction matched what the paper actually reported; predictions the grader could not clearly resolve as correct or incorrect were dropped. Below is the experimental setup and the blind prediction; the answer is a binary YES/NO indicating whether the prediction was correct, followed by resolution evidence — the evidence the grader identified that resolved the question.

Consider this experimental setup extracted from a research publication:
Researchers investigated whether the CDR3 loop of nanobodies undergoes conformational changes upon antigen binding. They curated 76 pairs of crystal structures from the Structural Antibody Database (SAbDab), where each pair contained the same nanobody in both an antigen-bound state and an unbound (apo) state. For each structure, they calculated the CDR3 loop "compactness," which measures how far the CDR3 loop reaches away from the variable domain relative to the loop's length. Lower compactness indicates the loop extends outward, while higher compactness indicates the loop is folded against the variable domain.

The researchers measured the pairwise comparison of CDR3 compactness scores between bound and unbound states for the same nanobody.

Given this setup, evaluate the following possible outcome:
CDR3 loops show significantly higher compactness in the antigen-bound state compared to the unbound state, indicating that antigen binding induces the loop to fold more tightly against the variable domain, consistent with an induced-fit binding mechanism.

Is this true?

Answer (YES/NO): NO